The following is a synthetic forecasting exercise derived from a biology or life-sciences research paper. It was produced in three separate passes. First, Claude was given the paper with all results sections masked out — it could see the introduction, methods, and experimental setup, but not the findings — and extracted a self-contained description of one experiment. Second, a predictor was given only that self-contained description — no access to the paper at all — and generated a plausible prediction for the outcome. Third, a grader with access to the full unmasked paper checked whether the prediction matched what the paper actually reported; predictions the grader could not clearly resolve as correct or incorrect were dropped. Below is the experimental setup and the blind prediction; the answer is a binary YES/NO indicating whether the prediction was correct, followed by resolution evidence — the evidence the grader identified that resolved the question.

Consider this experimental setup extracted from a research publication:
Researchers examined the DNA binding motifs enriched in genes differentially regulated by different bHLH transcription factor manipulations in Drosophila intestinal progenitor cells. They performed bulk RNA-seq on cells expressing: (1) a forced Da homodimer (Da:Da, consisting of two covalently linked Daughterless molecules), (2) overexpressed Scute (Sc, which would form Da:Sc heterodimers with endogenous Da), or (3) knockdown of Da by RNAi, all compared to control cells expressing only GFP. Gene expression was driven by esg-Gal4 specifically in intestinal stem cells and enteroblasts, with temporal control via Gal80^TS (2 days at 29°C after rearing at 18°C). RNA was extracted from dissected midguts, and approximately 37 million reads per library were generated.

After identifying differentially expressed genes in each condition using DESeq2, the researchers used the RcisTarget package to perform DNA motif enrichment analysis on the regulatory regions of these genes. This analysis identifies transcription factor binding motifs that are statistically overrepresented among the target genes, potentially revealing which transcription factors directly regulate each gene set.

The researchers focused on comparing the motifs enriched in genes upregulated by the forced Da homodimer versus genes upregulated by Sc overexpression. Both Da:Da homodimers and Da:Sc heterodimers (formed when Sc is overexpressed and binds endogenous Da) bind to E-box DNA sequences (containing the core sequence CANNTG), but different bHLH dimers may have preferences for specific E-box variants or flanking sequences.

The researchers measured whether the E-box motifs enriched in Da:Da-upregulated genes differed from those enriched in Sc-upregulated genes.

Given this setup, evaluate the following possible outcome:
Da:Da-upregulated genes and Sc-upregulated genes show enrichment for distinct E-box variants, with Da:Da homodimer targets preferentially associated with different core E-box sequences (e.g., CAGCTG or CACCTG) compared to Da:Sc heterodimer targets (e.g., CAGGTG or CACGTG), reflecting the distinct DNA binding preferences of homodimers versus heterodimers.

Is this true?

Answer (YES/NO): NO